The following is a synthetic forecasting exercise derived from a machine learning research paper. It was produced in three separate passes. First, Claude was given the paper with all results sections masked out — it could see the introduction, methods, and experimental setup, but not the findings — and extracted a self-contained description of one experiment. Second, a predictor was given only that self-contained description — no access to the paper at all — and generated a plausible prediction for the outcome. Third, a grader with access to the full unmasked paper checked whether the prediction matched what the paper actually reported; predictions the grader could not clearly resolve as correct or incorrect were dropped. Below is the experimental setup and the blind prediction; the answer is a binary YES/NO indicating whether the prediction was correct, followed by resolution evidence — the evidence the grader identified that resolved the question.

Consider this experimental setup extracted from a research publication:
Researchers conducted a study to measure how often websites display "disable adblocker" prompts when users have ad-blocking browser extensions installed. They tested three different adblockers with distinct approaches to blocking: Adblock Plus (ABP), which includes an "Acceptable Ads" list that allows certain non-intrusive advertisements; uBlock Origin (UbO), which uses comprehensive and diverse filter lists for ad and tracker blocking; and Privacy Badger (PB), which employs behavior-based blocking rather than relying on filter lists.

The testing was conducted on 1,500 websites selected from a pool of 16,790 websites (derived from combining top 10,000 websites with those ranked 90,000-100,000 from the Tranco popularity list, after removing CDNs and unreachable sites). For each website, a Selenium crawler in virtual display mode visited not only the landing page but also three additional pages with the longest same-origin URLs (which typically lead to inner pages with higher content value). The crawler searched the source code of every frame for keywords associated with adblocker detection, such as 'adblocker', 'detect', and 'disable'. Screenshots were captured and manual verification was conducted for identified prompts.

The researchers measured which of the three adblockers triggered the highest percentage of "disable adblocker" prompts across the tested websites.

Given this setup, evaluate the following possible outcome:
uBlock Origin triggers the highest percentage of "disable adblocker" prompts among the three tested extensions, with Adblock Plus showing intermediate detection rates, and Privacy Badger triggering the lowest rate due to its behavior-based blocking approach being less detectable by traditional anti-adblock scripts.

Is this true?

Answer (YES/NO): NO